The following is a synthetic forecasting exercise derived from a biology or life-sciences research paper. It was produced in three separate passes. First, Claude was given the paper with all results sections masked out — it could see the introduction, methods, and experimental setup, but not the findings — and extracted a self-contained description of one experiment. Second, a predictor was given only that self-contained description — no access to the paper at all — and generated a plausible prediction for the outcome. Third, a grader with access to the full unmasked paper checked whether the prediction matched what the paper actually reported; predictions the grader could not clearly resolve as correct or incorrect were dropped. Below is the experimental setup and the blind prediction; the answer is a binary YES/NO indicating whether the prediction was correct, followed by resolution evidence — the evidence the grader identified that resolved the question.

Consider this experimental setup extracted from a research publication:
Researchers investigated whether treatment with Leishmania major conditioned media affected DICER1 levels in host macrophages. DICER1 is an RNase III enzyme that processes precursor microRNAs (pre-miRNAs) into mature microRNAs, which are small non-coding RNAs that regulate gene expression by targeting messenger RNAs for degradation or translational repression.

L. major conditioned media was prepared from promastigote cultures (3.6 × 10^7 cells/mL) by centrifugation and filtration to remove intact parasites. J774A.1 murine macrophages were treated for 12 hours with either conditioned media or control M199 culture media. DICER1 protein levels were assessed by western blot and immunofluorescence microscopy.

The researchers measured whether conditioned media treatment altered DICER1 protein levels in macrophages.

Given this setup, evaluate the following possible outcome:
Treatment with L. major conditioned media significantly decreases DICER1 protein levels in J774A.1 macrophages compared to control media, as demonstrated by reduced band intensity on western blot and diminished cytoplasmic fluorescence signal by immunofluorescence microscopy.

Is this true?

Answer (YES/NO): NO